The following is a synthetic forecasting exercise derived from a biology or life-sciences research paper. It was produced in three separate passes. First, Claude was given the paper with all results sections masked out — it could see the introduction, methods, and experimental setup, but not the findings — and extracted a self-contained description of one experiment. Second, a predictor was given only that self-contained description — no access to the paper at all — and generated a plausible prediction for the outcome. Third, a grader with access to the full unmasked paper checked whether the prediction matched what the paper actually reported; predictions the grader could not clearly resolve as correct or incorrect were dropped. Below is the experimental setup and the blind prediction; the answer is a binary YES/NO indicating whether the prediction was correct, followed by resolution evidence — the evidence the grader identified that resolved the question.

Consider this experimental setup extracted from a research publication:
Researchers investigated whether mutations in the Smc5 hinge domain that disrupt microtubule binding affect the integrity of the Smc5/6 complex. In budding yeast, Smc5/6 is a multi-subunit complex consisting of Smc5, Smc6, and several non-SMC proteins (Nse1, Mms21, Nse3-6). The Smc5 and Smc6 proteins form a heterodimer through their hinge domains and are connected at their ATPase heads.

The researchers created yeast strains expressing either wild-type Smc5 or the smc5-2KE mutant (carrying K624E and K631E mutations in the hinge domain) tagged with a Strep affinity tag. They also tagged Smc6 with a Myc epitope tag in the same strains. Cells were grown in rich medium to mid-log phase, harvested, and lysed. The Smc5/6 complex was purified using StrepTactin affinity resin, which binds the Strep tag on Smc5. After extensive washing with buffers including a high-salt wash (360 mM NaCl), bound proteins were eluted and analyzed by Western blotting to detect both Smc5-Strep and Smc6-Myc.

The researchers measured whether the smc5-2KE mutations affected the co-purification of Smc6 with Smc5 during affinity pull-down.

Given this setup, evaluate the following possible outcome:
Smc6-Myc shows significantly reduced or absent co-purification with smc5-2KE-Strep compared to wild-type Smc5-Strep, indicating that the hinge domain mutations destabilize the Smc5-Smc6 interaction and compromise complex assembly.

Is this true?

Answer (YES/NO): NO